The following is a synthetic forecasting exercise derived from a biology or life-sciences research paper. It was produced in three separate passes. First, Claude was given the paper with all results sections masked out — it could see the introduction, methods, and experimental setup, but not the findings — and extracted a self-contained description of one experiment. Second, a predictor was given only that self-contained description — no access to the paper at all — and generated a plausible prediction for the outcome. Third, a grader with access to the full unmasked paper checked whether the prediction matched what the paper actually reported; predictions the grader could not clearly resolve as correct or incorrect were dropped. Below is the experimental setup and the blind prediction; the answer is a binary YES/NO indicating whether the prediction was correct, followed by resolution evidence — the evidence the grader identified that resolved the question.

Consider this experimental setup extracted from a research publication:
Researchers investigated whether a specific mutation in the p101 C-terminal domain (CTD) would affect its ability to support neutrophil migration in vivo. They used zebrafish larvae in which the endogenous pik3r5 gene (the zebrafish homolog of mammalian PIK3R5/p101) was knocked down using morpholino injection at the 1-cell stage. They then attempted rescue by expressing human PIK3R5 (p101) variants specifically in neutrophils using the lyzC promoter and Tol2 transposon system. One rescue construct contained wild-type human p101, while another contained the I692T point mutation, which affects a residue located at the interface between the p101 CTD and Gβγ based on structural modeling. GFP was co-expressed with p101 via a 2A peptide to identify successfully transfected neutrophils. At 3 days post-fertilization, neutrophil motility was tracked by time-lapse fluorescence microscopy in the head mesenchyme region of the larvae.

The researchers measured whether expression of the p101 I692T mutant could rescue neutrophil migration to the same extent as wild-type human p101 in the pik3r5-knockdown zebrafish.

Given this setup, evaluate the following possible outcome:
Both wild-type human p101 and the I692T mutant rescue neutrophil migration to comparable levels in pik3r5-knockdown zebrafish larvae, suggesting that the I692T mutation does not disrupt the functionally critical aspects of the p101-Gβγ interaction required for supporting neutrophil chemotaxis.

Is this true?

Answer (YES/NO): NO